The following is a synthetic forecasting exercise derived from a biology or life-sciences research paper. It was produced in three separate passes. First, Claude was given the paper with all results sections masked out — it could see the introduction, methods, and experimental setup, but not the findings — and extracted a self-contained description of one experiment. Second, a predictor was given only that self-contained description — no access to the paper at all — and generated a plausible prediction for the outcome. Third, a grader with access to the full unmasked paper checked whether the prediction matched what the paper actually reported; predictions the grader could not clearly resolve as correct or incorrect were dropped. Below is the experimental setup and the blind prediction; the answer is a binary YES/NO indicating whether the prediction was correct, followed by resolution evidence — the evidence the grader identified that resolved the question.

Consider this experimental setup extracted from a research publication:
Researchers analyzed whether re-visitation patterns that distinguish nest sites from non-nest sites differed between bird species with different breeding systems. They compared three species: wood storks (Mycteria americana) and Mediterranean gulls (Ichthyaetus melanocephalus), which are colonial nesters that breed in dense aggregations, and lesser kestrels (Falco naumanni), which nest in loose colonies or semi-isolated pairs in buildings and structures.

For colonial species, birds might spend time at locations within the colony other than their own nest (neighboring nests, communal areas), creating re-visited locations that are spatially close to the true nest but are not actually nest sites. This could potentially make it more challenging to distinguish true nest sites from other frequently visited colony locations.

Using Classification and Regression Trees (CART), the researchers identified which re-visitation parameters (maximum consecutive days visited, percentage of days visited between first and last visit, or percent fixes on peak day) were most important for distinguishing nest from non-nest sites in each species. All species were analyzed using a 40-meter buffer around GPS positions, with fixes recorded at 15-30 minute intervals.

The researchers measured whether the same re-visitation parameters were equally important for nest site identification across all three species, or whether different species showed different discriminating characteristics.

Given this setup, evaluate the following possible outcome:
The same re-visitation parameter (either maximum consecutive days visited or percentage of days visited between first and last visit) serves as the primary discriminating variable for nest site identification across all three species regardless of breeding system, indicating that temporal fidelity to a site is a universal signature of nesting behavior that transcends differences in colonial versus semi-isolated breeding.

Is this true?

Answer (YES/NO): NO